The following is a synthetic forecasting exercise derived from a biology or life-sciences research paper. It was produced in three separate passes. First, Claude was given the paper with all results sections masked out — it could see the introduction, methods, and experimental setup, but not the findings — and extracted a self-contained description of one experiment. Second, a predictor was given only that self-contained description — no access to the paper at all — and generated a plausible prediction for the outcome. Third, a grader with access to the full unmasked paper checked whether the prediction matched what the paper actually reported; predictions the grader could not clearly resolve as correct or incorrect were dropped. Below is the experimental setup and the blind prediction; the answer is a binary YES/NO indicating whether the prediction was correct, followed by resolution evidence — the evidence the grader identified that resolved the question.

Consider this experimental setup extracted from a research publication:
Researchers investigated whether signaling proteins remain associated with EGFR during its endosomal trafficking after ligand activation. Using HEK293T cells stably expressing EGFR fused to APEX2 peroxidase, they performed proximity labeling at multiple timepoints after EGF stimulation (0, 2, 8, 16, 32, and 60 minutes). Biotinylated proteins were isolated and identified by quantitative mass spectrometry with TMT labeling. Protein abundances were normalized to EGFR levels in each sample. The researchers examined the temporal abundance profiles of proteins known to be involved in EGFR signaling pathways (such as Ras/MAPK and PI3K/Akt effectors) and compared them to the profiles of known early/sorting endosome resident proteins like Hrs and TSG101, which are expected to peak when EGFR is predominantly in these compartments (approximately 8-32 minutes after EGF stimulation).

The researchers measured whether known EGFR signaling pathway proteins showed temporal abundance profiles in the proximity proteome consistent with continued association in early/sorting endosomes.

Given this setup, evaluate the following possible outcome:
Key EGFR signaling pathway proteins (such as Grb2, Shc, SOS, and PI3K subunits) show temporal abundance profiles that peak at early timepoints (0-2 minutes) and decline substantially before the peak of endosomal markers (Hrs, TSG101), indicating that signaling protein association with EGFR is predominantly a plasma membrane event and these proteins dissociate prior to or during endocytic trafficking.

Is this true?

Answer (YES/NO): NO